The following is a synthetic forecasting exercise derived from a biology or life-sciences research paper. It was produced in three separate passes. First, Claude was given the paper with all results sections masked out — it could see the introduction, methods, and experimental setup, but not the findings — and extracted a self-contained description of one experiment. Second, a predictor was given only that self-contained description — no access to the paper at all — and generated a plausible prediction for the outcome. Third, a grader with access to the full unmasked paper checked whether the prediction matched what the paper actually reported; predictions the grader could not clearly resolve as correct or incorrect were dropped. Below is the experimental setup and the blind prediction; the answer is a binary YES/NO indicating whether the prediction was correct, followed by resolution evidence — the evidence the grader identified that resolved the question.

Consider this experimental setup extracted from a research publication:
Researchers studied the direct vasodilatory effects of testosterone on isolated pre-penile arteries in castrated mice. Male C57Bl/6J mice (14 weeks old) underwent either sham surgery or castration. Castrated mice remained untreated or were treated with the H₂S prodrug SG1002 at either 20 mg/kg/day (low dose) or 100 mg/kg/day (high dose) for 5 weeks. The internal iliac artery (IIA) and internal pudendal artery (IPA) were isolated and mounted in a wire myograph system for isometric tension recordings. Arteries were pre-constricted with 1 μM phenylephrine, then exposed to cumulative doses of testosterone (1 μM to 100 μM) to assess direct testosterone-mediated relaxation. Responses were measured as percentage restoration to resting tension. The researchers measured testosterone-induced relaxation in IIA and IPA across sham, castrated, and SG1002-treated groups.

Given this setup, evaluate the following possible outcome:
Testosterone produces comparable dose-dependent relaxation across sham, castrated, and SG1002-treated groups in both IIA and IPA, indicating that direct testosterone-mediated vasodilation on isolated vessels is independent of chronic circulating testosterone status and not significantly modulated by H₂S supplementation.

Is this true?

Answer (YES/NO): NO